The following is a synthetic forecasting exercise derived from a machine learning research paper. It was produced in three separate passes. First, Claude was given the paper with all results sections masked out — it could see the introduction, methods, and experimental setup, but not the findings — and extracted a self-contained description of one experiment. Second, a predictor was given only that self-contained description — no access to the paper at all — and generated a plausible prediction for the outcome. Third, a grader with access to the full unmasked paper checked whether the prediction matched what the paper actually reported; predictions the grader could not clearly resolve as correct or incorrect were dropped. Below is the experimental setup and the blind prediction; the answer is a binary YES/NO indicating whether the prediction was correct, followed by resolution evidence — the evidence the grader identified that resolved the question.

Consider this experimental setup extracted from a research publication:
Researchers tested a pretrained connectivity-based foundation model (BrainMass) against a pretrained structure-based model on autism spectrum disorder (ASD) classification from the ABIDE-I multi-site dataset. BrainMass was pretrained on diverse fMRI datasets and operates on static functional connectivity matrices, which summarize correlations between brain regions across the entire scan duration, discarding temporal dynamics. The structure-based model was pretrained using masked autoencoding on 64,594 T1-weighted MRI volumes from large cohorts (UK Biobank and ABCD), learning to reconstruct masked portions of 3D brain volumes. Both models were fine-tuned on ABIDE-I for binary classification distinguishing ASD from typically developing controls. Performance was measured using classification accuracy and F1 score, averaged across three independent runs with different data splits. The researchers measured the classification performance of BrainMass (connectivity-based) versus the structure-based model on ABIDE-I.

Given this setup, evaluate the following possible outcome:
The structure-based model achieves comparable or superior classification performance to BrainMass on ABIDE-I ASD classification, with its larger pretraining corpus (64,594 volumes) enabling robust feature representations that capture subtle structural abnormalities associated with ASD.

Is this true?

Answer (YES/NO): NO